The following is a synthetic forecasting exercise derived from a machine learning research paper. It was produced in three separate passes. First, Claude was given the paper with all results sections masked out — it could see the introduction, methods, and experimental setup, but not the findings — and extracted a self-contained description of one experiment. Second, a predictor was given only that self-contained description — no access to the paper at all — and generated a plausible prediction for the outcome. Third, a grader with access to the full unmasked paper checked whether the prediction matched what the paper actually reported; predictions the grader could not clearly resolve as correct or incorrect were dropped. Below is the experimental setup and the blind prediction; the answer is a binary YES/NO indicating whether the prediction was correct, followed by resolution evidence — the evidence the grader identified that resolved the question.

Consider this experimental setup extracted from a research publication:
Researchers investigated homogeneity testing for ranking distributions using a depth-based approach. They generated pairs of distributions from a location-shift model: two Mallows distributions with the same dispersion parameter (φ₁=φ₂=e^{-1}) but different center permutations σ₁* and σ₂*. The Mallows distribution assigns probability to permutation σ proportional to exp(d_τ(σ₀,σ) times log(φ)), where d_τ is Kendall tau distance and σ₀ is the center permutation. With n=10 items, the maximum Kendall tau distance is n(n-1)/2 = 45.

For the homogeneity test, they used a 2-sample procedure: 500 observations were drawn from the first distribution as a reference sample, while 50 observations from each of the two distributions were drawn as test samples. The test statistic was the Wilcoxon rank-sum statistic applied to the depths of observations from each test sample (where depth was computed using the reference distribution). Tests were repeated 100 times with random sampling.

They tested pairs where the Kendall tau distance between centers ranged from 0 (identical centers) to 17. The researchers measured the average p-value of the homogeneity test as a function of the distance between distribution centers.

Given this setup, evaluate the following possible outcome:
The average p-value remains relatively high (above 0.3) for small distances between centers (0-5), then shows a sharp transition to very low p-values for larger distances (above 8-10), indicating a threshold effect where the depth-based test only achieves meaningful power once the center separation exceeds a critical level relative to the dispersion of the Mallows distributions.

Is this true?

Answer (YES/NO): NO